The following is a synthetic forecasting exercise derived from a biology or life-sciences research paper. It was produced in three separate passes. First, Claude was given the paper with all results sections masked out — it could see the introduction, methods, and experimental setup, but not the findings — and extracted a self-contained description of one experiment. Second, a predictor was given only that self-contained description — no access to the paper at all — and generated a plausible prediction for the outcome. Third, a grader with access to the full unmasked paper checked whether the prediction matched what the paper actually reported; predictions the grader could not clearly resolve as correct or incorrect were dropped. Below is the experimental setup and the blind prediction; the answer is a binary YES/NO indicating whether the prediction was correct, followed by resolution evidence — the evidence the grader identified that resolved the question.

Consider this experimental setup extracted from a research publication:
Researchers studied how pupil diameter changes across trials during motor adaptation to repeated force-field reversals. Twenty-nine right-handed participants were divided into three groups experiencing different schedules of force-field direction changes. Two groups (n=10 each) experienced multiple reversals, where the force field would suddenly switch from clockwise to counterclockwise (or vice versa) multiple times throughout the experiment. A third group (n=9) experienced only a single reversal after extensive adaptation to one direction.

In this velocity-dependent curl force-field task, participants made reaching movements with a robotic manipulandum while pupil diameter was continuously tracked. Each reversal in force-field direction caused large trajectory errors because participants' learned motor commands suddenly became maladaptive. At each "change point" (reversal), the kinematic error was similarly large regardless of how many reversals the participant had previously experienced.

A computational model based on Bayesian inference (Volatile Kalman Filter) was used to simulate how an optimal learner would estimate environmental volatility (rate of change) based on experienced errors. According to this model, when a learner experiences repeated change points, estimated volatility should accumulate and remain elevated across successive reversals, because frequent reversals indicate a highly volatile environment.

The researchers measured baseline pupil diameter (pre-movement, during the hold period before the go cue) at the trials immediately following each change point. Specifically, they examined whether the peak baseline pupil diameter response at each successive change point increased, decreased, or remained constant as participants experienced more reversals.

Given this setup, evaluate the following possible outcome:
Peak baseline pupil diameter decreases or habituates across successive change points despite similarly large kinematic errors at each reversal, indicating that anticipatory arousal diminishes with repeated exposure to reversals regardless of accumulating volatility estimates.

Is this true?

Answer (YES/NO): YES